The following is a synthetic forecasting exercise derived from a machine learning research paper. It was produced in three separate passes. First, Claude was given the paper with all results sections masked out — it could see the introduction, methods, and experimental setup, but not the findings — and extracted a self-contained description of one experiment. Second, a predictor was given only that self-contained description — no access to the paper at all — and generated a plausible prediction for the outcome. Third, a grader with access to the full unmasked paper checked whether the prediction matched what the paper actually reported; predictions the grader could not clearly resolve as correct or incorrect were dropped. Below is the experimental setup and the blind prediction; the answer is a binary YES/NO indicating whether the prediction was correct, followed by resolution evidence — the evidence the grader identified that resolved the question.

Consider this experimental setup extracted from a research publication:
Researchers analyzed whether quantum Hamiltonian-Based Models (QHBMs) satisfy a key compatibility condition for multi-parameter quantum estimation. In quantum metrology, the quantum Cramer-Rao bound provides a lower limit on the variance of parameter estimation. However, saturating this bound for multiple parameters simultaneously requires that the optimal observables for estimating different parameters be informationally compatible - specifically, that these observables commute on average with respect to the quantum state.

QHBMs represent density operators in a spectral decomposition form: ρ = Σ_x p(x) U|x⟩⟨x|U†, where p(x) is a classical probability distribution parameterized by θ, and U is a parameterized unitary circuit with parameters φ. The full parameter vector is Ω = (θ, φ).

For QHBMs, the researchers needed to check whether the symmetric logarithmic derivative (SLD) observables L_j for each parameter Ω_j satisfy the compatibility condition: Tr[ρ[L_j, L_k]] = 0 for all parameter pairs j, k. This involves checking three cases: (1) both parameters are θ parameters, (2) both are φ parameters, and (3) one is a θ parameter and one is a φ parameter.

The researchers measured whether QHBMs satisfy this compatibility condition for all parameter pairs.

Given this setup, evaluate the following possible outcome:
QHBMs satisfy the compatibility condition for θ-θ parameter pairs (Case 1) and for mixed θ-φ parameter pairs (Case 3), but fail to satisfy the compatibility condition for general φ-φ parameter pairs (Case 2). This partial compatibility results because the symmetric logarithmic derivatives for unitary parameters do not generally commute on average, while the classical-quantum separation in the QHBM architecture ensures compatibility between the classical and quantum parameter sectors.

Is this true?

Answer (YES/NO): NO